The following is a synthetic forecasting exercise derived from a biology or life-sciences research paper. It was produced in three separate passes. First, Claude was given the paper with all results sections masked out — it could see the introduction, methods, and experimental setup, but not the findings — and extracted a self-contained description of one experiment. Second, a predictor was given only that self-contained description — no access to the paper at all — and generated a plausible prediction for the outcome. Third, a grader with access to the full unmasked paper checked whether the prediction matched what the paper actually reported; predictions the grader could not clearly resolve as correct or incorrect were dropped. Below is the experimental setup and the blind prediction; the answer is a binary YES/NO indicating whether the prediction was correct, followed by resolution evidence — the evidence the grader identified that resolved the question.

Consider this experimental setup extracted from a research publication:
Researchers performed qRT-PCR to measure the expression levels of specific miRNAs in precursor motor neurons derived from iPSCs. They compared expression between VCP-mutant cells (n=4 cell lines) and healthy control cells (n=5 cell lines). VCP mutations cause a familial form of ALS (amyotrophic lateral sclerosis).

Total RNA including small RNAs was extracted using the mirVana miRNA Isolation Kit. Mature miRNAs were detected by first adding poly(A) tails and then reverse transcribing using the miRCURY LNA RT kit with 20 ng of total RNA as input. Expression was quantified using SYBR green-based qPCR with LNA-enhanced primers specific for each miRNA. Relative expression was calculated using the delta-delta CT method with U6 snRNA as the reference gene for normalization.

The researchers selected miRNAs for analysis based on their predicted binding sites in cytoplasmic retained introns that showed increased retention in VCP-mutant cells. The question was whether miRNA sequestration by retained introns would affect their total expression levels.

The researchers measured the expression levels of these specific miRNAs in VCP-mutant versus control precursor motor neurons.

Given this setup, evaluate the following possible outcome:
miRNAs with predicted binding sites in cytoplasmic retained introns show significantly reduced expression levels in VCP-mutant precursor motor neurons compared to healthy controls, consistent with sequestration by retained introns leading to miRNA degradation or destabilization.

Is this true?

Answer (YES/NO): NO